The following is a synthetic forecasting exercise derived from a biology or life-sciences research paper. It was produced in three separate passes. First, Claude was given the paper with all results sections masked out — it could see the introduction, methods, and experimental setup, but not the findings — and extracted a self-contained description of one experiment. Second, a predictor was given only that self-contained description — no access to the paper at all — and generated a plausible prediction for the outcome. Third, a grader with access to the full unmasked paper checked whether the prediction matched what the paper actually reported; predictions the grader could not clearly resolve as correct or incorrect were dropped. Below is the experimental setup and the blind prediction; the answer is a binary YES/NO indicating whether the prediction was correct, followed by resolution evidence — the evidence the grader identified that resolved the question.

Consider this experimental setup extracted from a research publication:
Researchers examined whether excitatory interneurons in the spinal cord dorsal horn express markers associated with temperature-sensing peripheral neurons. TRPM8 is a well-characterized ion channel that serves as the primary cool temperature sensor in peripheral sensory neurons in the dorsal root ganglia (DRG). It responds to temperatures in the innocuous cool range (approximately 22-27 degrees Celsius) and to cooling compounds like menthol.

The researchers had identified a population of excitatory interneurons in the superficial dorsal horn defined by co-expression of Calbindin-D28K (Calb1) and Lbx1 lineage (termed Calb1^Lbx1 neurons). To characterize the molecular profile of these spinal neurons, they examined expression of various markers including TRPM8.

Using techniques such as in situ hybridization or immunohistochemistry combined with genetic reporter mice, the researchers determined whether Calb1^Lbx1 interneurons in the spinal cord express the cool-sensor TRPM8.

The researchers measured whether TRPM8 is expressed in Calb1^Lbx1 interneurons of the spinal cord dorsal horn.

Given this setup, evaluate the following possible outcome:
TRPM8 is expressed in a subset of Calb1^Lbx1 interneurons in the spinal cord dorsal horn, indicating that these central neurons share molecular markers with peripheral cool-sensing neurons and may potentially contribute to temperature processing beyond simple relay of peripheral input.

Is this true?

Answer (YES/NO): NO